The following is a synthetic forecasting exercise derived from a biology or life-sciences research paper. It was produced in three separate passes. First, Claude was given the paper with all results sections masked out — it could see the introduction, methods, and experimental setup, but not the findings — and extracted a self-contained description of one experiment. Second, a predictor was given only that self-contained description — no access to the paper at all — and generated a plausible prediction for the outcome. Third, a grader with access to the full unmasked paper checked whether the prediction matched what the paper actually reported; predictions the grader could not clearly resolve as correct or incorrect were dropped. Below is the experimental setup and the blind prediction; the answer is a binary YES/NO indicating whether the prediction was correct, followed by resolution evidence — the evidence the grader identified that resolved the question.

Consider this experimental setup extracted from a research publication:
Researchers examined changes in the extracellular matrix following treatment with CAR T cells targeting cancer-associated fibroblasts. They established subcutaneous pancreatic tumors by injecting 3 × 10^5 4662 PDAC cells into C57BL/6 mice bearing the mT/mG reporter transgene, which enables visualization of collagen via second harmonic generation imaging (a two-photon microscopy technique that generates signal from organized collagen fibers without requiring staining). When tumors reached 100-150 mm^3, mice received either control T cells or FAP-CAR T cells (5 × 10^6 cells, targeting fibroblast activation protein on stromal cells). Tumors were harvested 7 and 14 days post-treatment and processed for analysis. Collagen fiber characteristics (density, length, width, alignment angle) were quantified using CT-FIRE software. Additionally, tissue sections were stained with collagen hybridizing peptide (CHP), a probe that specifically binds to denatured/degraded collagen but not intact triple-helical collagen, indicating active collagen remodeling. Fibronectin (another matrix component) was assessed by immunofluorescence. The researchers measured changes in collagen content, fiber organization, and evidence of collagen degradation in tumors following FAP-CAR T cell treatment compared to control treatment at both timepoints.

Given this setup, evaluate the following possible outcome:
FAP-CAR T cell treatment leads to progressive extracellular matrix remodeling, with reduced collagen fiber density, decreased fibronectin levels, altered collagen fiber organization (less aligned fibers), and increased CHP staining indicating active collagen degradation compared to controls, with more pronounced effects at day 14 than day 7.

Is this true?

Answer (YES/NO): NO